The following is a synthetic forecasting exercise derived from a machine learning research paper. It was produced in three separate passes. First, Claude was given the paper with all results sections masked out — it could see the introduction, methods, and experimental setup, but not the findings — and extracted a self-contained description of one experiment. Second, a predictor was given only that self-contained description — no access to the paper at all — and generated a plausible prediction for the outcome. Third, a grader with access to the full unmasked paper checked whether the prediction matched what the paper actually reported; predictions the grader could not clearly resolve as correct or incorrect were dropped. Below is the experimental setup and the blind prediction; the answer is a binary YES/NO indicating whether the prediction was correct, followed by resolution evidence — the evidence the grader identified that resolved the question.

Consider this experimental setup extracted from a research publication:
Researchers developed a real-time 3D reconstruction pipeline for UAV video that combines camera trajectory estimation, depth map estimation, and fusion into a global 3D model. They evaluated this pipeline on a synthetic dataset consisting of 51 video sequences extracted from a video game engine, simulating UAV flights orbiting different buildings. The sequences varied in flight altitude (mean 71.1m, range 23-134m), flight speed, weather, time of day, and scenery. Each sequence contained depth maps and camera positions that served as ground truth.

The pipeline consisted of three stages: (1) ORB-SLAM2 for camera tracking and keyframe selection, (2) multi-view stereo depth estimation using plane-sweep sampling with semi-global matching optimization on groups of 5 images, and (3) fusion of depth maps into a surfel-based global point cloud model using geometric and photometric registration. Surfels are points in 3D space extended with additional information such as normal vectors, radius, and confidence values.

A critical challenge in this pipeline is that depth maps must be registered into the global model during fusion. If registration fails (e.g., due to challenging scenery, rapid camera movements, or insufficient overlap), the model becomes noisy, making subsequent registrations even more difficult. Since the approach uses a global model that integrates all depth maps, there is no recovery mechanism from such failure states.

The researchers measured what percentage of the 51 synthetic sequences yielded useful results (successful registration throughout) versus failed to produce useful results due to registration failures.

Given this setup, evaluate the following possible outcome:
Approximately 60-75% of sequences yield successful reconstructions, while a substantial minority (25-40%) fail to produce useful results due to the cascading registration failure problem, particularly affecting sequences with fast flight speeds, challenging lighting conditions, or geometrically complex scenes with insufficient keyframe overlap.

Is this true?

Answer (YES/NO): NO